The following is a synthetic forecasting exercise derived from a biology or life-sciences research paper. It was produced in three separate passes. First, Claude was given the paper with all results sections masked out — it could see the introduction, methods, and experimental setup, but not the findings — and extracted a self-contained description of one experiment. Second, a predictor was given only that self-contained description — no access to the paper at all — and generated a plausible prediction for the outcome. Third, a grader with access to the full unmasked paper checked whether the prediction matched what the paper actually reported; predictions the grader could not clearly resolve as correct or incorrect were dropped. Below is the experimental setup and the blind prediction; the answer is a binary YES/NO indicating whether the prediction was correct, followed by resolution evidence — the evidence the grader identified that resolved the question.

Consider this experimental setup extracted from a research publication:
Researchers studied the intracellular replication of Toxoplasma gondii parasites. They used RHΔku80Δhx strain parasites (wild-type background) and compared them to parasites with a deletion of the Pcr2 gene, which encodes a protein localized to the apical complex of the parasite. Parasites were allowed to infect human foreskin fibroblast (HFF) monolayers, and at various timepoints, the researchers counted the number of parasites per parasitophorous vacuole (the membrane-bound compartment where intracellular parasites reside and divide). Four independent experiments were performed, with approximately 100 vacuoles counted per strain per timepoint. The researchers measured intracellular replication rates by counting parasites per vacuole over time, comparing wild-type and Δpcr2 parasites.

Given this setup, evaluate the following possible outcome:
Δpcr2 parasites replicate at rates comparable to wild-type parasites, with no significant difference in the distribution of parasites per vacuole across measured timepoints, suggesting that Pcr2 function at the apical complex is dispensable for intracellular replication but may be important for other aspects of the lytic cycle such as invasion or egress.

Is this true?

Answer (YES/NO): YES